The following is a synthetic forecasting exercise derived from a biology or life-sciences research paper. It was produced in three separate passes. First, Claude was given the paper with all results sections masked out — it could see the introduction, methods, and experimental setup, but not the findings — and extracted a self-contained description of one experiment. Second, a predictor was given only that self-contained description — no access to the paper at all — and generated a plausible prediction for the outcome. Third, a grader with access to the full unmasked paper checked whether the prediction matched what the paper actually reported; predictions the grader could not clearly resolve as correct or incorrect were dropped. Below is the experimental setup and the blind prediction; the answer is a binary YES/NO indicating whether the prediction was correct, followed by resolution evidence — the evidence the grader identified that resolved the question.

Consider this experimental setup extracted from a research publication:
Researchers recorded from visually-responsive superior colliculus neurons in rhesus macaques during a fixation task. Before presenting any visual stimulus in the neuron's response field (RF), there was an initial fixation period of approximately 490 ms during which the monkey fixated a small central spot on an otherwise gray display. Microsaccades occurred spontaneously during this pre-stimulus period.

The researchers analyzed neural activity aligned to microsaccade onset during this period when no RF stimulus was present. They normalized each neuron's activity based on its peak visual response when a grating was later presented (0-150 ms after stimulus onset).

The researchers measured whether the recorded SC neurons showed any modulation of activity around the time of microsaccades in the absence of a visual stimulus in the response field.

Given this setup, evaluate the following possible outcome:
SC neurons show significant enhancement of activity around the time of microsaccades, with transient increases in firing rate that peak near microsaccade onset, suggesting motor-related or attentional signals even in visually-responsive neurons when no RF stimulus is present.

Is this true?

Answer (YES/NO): NO